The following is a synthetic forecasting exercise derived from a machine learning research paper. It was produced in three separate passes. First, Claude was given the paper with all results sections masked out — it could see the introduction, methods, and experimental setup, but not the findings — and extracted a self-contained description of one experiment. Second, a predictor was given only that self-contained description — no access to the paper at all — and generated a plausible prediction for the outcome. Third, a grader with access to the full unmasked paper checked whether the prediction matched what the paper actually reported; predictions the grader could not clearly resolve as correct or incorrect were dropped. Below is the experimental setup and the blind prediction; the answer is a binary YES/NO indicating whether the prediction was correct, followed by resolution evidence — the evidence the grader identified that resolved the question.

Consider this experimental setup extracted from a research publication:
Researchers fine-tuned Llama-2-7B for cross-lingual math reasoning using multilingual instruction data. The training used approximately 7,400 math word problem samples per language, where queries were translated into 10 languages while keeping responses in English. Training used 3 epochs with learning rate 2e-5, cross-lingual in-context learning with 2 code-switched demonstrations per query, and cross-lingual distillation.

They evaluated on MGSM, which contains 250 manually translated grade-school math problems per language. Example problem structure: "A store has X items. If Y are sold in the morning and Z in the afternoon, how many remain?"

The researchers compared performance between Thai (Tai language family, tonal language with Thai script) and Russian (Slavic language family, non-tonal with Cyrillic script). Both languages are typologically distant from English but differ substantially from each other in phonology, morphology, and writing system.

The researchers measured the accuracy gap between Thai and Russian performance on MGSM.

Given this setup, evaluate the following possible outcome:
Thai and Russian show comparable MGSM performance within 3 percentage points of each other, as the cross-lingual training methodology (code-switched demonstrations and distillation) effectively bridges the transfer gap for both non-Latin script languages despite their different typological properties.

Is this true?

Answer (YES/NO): YES